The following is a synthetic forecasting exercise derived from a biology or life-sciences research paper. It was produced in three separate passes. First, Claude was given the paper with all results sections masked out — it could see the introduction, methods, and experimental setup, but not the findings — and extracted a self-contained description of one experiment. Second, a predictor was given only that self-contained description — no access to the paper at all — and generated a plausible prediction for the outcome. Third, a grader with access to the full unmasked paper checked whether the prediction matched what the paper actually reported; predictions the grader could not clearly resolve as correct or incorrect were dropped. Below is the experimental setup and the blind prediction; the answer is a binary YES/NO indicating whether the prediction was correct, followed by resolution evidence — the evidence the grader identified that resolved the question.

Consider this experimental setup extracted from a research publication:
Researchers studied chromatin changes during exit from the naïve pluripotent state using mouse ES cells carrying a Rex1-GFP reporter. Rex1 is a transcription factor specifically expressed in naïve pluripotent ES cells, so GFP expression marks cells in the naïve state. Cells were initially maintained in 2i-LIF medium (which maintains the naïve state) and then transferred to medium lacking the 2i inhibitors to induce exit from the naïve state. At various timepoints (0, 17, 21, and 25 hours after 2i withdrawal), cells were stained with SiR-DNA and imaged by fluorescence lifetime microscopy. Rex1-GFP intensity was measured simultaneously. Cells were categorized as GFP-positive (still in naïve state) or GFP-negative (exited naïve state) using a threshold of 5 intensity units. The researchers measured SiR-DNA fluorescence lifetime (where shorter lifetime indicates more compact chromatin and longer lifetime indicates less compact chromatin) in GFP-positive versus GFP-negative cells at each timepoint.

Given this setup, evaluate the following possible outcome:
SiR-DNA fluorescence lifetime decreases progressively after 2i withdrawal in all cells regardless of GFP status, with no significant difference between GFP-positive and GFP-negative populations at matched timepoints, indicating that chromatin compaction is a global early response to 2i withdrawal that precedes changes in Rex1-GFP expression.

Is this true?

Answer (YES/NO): NO